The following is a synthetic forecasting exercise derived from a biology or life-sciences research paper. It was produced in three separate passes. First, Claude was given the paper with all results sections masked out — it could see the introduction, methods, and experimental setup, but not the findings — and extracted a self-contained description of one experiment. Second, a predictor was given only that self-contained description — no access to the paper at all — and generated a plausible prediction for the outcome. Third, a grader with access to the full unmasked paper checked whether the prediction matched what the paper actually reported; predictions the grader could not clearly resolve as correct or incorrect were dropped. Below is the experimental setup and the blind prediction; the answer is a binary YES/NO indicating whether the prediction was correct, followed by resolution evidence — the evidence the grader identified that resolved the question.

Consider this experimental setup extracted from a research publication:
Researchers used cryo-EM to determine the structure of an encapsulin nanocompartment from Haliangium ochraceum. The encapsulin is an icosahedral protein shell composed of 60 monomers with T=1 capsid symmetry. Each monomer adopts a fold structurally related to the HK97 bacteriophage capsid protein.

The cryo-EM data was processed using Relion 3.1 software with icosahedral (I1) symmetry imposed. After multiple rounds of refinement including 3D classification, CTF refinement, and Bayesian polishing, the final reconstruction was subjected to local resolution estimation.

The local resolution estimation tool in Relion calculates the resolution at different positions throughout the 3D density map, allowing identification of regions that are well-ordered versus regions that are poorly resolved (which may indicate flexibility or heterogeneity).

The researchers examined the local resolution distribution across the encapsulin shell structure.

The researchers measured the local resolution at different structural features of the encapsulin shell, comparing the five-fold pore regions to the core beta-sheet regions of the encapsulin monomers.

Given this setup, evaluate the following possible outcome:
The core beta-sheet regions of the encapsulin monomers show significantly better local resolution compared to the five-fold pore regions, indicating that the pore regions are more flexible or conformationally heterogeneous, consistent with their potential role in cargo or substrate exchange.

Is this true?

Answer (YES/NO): YES